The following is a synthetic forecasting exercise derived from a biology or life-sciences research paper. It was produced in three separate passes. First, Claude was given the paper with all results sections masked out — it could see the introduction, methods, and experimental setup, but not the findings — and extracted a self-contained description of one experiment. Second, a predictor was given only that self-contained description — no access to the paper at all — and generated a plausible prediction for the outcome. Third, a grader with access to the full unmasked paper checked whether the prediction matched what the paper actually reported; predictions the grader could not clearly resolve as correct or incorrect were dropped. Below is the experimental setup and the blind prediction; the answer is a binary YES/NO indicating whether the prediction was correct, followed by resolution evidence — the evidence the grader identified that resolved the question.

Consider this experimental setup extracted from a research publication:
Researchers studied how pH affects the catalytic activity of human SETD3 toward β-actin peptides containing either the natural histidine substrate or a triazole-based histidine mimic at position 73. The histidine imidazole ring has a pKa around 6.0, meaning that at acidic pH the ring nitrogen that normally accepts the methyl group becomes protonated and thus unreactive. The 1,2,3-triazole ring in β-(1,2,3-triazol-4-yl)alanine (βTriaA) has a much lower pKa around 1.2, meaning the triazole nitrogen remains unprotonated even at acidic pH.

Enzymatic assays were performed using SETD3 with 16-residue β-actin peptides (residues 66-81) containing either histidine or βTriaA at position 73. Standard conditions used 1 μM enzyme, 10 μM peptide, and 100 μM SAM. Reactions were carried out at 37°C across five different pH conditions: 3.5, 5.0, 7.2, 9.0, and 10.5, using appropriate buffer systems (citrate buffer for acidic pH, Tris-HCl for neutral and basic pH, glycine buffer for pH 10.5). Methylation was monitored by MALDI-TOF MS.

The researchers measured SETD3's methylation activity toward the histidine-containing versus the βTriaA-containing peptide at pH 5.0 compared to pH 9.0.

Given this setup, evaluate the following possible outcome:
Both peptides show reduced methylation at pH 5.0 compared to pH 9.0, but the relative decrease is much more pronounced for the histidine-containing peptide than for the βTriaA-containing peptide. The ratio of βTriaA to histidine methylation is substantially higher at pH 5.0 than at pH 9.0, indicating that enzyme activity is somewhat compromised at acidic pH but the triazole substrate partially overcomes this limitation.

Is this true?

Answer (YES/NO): NO